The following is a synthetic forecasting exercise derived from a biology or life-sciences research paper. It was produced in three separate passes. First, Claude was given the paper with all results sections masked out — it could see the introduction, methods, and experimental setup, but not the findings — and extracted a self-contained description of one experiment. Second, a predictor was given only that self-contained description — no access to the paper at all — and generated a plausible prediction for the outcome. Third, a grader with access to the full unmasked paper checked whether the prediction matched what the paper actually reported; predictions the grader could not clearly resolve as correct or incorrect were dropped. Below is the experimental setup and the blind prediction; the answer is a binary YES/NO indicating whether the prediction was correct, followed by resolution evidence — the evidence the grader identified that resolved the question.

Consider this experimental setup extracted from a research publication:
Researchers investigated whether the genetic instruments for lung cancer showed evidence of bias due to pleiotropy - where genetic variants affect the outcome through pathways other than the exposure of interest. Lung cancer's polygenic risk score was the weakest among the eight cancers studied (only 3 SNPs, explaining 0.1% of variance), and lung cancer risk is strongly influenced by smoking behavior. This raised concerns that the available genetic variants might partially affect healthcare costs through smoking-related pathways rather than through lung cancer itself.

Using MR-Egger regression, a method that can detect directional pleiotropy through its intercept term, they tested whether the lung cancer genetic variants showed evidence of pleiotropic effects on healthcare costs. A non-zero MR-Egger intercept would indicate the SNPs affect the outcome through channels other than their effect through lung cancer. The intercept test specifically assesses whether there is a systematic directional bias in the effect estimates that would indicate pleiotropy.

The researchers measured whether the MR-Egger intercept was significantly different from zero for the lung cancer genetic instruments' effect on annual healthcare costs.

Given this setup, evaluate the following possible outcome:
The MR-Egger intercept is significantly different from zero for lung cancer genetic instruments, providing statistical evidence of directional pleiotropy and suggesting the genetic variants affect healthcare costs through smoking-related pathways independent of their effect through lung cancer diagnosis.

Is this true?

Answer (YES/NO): NO